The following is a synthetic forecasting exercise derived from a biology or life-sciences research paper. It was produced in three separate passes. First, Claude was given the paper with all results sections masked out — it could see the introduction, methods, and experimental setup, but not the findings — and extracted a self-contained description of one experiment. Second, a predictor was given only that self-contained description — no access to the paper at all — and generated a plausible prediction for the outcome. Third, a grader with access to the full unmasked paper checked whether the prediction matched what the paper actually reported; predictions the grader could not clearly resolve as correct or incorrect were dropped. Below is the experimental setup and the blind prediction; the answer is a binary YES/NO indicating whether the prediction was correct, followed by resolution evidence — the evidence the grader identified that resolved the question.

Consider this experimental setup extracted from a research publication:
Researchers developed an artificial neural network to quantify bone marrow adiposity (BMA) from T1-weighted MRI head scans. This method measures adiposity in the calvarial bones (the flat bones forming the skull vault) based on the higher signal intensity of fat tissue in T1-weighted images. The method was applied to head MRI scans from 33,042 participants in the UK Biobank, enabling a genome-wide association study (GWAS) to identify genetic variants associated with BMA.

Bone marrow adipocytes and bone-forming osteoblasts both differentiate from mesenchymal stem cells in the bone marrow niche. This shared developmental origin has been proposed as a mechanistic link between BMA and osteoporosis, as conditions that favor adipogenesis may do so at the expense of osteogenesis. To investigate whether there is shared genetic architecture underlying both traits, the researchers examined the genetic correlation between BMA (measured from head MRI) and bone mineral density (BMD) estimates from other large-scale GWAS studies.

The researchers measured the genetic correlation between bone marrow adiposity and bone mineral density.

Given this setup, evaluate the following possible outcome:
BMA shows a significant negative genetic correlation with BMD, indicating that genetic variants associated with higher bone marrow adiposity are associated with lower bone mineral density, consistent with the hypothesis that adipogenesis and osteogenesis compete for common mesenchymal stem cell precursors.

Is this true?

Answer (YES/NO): YES